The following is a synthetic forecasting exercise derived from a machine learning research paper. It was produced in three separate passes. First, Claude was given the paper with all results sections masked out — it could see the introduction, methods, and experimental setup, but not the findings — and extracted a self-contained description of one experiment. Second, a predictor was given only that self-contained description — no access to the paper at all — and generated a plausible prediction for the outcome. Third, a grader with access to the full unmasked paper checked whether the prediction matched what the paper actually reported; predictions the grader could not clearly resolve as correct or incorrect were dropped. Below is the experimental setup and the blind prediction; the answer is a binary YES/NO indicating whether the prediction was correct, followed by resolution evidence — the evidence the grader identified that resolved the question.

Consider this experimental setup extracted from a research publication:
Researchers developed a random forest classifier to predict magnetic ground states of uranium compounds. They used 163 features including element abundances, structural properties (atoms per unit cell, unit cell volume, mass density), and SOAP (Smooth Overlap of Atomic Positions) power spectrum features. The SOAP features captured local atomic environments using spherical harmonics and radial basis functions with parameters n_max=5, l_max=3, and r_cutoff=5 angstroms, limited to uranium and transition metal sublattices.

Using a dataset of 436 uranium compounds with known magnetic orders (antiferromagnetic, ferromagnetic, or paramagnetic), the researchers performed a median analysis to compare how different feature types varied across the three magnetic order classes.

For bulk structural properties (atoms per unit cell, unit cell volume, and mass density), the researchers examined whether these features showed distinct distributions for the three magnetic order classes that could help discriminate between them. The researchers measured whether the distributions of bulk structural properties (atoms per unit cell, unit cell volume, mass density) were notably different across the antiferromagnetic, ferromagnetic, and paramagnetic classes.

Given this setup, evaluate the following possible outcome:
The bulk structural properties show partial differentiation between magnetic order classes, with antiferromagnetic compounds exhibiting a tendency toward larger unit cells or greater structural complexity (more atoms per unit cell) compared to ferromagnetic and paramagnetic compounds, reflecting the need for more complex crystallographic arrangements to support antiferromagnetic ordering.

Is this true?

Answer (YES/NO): NO